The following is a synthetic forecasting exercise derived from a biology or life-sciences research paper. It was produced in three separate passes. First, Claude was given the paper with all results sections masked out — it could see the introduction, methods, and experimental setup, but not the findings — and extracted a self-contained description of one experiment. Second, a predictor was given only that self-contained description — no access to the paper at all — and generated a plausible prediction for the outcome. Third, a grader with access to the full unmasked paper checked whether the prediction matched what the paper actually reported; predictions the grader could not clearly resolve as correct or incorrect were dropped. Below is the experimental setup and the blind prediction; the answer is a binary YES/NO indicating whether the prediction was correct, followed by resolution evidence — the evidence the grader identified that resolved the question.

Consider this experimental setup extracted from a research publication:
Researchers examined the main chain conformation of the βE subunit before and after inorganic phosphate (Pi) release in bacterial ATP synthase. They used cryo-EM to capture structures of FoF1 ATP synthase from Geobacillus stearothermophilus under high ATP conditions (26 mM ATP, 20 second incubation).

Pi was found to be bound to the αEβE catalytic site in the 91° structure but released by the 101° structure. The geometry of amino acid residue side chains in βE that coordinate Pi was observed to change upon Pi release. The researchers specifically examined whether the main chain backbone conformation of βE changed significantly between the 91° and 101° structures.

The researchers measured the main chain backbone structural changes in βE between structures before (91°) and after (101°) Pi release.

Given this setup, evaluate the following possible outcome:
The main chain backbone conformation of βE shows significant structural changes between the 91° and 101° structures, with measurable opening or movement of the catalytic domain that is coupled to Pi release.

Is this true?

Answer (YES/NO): NO